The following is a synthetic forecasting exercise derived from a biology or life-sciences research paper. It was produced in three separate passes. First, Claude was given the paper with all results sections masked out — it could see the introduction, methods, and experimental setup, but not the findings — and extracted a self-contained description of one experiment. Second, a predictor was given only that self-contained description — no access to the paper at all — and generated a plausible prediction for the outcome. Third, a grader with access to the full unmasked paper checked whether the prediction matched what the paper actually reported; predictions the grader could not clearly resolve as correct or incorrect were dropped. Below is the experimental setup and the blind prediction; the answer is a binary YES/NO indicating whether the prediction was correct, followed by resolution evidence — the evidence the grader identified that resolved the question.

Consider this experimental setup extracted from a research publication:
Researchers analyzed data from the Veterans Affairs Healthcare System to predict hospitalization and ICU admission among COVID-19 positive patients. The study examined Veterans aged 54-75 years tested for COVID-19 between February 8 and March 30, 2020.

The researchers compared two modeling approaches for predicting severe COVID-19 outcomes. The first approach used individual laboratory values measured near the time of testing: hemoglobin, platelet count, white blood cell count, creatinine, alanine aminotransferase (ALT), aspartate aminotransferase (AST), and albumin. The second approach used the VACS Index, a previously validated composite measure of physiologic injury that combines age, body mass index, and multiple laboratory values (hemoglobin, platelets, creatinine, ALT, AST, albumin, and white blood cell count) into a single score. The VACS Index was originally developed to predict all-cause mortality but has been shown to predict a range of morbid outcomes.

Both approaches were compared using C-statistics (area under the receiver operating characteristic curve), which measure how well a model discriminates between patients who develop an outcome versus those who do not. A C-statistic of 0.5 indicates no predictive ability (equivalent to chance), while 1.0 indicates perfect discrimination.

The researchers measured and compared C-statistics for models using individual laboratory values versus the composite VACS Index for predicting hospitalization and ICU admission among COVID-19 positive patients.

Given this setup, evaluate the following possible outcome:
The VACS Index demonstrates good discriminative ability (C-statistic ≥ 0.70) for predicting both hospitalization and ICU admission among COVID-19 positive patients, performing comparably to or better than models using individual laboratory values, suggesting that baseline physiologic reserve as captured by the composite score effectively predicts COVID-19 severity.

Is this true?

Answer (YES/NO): NO